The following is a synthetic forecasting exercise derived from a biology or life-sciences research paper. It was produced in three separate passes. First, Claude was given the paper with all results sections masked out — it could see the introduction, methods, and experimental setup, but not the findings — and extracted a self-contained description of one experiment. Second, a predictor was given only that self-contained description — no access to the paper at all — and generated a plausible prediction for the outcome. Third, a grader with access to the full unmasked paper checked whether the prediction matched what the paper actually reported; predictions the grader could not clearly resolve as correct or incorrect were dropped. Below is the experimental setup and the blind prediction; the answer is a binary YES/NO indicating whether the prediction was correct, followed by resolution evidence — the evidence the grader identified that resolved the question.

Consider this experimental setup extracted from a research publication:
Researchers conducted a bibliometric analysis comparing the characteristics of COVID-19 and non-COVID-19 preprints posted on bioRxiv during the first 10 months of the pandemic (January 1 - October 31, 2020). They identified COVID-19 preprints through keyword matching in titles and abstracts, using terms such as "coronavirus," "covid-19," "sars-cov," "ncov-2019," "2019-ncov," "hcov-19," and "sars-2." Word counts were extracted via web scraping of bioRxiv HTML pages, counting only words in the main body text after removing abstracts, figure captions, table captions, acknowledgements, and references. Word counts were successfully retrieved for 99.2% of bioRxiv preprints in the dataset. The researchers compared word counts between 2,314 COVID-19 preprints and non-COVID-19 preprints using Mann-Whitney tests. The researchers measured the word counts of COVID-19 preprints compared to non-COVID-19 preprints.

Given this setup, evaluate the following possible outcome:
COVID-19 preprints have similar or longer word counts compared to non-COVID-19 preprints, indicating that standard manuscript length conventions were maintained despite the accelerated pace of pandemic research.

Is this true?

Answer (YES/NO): NO